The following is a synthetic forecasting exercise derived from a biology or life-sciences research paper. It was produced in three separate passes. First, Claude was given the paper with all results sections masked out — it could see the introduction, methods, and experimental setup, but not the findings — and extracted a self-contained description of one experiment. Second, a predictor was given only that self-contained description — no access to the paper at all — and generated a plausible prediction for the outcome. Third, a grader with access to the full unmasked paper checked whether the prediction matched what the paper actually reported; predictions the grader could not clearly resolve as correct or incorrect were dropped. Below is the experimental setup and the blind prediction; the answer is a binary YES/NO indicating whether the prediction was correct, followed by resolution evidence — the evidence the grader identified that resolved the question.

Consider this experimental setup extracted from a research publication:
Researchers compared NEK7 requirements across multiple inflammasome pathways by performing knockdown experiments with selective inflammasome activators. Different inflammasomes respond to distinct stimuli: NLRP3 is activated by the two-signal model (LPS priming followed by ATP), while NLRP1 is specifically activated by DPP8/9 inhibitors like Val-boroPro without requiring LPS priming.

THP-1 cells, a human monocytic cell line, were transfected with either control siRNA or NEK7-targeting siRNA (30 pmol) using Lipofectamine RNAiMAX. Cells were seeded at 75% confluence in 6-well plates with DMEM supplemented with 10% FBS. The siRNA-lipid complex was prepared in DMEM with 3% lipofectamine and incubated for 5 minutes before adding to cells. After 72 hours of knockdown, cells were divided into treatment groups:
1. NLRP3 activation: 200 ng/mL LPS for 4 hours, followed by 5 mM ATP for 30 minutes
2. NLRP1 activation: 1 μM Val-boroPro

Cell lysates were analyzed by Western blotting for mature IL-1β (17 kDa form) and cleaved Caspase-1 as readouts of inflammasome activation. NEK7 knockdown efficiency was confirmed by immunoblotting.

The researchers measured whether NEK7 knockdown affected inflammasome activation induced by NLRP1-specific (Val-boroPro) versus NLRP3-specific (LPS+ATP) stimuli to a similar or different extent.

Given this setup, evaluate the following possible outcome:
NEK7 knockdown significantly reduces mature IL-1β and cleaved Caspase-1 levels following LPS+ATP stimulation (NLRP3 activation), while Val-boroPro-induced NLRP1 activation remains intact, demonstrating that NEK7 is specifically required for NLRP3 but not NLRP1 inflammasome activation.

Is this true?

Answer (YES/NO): NO